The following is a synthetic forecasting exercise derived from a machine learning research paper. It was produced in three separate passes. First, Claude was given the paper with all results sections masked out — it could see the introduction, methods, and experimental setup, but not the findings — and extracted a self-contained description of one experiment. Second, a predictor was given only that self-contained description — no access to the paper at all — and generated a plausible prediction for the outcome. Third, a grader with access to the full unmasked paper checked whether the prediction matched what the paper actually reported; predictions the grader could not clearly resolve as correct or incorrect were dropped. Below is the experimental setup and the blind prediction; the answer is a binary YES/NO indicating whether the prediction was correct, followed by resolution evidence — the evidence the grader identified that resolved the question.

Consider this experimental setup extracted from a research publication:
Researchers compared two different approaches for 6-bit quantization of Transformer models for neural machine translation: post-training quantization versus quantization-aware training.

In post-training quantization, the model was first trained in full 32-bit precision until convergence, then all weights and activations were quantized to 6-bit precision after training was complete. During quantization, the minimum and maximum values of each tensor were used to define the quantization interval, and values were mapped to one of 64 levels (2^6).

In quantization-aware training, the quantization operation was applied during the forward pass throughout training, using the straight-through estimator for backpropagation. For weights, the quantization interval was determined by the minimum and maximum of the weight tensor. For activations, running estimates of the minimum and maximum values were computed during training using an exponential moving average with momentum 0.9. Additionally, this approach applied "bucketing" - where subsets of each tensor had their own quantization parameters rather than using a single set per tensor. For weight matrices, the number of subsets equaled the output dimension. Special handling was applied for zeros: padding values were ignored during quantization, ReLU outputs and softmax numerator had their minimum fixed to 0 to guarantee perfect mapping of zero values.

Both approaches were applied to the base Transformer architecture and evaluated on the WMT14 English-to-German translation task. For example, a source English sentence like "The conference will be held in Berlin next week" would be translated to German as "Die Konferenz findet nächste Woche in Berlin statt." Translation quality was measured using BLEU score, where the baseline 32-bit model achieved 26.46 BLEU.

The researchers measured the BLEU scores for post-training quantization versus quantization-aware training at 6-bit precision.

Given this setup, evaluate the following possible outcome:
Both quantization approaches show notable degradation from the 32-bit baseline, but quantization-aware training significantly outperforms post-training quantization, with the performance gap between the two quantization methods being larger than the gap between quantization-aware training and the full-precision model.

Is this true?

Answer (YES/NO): NO